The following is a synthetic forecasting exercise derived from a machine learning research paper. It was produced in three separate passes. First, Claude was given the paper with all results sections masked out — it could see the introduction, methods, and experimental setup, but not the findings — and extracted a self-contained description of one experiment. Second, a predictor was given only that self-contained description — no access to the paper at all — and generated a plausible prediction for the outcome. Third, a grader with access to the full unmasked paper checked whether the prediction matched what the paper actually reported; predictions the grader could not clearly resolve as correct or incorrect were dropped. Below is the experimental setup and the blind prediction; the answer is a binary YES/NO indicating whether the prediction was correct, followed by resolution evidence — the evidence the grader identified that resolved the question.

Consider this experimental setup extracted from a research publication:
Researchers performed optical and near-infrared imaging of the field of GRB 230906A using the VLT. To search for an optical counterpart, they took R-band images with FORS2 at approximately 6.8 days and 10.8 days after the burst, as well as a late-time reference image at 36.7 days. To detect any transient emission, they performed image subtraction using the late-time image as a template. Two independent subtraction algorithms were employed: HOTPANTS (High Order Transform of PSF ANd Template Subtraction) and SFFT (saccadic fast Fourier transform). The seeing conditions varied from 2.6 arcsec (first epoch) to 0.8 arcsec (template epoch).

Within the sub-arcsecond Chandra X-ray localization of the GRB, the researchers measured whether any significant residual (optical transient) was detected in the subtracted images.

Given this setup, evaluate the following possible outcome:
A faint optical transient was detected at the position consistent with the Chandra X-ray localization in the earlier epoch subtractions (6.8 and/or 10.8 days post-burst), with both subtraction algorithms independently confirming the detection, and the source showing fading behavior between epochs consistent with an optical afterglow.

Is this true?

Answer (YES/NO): NO